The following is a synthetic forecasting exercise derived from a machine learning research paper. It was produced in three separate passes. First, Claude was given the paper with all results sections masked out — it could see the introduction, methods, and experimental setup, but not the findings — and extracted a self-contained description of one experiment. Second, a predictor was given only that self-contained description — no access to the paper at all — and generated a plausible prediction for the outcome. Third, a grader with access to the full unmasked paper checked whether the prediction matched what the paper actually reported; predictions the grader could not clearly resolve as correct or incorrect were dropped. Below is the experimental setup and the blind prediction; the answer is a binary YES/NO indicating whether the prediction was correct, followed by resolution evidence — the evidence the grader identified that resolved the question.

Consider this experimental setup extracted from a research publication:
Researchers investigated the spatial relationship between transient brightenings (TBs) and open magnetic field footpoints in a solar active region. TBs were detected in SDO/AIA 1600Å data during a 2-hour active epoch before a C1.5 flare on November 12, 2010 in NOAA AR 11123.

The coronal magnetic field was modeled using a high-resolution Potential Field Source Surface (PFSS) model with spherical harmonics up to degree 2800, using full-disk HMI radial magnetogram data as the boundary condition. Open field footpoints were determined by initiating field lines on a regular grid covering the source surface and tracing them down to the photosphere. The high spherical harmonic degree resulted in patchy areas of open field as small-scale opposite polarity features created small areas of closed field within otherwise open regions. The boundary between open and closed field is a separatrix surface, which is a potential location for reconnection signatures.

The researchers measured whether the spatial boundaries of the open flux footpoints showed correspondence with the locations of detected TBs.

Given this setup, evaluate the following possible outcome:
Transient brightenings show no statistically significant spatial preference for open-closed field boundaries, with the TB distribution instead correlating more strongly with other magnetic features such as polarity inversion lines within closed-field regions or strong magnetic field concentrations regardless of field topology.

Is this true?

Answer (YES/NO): YES